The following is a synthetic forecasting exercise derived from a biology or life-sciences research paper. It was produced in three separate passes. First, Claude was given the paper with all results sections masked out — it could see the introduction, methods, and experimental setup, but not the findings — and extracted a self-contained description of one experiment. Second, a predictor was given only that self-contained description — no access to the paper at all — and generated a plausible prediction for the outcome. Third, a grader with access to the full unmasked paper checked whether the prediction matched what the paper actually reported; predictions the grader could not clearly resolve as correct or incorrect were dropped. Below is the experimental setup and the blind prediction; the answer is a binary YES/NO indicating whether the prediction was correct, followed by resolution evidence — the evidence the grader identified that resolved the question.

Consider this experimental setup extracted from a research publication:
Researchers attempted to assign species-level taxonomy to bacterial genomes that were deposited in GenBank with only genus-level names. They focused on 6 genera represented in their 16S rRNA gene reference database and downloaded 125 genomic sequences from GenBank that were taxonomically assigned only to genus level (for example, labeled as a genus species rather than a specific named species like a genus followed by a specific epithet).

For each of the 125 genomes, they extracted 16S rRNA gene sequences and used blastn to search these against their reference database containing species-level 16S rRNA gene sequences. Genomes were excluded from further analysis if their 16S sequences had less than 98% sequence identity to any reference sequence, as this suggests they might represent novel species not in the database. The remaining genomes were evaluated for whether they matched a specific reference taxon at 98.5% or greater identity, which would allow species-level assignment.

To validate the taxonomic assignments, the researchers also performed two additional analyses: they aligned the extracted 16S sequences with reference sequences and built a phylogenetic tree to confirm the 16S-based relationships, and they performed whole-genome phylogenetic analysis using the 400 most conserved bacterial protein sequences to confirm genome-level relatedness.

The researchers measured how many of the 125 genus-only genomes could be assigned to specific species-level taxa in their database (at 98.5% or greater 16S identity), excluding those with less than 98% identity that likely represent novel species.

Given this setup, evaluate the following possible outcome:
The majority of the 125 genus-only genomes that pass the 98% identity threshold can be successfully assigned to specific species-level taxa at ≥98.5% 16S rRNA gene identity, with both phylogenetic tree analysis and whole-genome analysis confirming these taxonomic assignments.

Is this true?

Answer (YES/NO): YES